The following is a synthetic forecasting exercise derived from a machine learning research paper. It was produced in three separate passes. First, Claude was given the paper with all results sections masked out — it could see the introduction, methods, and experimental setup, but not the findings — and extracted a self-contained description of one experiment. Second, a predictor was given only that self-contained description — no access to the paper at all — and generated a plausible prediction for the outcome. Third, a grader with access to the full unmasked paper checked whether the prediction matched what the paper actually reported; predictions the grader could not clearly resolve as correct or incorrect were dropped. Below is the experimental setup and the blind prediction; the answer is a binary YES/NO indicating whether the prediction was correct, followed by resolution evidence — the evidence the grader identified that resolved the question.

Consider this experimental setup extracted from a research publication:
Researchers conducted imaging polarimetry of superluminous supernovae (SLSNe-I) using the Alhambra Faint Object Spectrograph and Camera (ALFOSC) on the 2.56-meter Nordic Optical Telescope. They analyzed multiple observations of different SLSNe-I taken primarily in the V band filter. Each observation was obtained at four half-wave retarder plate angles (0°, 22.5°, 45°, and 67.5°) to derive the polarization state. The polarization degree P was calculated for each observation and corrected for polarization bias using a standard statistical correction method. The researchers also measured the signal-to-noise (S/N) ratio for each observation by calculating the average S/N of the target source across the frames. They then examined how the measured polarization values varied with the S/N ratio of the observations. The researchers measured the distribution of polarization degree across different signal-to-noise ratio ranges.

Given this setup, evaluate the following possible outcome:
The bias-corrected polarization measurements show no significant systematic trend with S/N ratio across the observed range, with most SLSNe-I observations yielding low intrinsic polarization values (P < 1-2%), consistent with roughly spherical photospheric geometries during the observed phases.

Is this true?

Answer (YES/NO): NO